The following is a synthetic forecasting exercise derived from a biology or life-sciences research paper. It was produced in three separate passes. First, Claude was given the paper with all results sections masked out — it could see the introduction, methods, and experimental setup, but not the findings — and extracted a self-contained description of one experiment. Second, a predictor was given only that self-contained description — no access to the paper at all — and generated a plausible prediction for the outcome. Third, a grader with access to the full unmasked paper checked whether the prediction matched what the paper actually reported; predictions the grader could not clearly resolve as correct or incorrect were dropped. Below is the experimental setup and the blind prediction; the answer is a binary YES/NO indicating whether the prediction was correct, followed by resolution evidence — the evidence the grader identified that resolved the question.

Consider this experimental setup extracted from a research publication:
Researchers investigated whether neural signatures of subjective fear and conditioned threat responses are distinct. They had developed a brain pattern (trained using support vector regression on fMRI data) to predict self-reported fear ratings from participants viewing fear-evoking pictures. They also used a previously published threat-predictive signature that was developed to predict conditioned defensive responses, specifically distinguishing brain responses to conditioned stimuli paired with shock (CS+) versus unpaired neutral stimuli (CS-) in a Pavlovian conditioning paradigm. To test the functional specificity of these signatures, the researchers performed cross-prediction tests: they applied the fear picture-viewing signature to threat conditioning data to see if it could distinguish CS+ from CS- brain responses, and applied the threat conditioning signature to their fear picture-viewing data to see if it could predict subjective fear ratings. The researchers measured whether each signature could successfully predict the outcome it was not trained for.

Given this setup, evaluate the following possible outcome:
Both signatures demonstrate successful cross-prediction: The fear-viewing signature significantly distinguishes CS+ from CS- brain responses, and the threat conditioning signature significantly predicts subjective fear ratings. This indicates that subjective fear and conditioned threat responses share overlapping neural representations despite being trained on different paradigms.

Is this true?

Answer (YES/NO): NO